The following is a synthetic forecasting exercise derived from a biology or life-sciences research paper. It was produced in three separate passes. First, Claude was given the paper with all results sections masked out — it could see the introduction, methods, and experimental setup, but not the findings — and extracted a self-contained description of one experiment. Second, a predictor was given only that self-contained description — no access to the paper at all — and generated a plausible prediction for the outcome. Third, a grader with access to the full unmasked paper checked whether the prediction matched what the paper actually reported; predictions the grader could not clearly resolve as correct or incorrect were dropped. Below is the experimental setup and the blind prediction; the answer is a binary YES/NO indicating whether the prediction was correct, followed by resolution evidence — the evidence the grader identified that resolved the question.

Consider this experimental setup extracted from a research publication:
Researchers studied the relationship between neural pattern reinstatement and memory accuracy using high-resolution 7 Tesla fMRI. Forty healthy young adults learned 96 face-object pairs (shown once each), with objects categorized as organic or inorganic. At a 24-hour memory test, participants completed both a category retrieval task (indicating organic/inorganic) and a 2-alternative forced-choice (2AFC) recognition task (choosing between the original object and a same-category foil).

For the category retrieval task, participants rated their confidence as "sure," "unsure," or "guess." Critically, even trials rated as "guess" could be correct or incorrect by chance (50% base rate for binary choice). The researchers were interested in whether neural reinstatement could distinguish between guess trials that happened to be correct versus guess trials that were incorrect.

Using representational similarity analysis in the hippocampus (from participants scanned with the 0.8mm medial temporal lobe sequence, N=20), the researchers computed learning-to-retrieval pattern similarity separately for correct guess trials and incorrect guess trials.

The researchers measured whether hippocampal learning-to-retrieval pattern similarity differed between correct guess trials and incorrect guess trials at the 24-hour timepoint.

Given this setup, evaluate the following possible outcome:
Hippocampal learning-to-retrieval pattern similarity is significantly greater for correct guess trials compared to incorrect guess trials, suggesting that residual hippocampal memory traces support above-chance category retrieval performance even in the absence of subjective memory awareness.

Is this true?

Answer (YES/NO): NO